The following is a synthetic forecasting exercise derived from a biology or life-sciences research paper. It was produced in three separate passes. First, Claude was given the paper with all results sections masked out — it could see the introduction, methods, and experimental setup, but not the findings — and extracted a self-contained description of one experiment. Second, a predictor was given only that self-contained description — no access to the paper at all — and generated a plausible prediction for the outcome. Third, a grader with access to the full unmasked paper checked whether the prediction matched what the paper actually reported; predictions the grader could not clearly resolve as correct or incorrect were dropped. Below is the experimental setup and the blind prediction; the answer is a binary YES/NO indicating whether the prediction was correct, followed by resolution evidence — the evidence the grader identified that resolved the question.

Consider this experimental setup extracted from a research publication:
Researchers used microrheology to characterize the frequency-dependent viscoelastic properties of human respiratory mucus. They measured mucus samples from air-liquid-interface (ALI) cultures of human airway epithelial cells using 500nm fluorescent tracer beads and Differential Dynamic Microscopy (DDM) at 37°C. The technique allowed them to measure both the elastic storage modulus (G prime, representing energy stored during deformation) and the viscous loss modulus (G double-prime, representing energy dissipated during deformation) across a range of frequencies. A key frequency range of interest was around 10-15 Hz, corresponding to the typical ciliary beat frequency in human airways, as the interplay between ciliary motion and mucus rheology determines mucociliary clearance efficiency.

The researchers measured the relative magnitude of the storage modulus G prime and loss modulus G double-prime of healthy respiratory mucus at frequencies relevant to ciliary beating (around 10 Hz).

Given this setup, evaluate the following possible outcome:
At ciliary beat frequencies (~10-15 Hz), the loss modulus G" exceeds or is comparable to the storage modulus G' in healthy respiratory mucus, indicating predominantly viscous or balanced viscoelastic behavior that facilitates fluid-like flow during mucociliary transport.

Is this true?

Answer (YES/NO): NO